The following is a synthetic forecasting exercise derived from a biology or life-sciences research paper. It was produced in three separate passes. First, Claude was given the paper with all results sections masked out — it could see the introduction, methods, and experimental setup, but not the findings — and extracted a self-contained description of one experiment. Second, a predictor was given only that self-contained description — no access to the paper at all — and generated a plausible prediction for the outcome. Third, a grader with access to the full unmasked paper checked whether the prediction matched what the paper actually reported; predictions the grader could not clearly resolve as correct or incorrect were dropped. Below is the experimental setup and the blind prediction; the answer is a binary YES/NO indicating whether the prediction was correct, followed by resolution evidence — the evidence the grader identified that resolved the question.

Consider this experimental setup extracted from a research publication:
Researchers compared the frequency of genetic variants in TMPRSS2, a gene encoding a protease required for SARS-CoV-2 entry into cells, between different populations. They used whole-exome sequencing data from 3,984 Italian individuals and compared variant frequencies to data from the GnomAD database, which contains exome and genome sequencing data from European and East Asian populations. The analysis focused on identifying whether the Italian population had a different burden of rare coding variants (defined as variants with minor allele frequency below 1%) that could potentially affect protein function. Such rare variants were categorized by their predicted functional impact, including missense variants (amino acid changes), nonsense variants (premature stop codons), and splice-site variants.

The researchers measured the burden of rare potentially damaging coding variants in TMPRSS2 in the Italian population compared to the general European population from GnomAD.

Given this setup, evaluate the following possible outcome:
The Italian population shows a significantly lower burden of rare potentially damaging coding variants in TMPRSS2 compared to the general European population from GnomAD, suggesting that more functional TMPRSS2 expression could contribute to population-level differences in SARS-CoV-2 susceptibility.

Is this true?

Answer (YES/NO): YES